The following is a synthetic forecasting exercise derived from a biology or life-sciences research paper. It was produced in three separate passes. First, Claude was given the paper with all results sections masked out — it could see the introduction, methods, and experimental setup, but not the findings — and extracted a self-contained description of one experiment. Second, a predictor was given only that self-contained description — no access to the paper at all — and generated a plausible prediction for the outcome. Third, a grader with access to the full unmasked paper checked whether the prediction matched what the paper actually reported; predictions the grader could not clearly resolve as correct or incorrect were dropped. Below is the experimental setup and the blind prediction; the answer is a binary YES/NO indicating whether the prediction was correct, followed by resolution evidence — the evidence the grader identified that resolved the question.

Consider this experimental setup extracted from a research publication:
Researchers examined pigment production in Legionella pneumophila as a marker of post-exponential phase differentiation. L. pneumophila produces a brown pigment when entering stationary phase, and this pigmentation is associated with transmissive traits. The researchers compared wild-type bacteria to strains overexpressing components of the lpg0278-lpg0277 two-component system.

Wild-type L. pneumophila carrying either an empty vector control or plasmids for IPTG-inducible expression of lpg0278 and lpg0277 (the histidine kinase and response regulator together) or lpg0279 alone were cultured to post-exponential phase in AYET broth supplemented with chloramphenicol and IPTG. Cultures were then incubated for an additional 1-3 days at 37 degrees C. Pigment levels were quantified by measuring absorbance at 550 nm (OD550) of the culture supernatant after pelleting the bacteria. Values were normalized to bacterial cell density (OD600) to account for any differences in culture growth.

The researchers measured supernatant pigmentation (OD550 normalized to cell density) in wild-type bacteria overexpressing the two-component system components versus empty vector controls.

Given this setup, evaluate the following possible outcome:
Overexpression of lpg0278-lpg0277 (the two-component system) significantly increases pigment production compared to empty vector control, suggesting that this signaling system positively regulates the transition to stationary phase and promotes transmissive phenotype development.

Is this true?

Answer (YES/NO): YES